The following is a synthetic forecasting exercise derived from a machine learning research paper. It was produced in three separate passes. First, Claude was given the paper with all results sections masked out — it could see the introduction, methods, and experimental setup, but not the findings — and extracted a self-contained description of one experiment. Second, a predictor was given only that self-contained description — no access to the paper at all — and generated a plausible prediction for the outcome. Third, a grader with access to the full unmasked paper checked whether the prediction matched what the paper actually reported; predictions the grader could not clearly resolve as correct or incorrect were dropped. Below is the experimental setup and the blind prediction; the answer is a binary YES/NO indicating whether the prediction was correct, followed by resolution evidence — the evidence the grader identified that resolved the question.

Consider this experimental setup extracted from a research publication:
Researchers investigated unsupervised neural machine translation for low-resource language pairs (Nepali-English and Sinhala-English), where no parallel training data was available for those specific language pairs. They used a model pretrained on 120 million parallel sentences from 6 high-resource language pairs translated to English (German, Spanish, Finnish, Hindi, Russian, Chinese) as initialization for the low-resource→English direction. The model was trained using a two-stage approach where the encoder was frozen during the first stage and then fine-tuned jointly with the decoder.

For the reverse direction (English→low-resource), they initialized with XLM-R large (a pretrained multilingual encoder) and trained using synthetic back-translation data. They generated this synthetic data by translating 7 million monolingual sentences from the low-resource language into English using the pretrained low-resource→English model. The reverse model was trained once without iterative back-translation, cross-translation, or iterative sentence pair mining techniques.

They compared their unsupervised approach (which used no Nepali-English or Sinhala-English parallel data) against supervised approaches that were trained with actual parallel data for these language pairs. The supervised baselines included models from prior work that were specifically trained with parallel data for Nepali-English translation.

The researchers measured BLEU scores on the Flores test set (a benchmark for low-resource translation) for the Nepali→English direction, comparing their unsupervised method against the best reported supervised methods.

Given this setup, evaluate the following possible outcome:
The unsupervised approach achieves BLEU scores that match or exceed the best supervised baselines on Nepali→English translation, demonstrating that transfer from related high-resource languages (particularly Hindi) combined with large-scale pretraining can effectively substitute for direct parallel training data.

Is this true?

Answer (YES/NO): YES